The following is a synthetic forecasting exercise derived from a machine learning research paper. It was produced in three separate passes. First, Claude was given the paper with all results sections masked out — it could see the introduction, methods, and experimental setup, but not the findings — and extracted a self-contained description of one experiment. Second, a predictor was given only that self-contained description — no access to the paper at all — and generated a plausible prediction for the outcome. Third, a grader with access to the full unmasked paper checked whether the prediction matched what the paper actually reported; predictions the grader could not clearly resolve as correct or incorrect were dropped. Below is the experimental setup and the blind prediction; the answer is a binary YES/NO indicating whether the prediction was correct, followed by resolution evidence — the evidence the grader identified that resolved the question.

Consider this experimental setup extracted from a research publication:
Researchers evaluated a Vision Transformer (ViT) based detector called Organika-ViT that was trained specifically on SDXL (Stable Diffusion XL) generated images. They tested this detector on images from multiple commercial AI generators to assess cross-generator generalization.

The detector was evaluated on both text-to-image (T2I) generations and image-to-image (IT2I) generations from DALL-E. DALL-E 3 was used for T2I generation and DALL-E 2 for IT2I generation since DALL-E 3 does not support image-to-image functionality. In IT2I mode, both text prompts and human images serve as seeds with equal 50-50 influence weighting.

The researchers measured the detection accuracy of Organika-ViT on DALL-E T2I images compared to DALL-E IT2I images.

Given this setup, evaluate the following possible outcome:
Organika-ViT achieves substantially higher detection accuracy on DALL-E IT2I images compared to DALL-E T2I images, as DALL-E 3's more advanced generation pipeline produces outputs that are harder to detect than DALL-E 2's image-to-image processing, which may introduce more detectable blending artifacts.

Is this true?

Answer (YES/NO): NO